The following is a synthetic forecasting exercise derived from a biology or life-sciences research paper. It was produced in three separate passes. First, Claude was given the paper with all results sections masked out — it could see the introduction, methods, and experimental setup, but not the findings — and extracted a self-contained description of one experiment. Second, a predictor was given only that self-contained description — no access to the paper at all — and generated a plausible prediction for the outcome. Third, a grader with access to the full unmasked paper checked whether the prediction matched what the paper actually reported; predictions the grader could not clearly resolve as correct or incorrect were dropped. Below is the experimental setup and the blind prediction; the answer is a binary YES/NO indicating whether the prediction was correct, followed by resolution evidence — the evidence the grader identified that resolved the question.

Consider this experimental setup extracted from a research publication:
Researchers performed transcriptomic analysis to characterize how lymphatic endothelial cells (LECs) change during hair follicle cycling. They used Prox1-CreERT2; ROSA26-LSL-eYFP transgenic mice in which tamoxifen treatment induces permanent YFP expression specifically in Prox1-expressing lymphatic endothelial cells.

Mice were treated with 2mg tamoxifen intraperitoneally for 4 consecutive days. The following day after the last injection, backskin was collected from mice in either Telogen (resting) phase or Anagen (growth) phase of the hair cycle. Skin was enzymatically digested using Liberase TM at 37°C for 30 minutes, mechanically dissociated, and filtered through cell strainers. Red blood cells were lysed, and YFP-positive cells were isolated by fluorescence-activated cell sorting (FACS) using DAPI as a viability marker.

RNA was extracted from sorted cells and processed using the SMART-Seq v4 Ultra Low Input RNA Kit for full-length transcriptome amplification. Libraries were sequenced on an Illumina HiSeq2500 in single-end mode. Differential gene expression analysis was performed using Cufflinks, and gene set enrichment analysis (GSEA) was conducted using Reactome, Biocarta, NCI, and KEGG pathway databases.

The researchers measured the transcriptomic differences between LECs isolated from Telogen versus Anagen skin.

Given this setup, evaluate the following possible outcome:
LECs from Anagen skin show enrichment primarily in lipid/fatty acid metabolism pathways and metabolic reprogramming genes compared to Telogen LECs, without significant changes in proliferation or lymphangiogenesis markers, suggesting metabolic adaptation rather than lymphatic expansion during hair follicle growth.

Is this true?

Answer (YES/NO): NO